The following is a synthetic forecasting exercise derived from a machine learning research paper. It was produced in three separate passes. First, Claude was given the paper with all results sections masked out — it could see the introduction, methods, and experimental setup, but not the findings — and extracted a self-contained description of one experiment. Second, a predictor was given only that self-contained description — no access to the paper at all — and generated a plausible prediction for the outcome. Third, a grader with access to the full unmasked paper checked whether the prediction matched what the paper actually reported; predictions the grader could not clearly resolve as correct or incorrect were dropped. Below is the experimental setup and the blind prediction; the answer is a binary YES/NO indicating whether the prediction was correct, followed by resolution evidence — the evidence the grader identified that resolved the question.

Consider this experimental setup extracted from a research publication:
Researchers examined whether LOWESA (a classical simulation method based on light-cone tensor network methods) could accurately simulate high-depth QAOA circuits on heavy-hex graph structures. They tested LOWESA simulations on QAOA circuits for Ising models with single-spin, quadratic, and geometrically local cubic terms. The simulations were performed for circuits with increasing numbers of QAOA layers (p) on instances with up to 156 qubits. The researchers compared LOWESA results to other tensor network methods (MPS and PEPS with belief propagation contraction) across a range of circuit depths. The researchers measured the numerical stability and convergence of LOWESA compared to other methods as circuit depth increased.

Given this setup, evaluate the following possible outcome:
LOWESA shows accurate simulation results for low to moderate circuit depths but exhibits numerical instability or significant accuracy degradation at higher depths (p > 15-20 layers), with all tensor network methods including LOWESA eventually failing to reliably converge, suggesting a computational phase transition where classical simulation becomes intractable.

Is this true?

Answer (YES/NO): NO